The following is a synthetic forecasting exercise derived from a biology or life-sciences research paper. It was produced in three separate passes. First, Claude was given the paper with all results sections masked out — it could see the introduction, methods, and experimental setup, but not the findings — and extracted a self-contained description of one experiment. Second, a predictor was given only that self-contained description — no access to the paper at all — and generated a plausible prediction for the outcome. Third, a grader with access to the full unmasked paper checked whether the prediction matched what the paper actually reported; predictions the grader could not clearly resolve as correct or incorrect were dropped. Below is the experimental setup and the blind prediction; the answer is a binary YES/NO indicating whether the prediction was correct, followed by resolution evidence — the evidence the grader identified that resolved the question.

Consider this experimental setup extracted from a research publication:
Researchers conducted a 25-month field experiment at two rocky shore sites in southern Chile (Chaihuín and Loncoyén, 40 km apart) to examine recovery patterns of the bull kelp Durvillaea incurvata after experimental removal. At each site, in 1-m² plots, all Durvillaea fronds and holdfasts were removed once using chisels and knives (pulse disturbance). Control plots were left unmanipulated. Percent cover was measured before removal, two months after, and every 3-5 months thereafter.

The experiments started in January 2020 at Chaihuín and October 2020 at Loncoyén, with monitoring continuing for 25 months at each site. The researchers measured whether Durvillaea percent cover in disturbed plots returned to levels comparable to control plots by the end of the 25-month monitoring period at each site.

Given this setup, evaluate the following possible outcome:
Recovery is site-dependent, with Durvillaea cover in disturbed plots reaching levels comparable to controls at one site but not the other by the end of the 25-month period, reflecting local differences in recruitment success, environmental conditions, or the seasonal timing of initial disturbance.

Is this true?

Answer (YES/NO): YES